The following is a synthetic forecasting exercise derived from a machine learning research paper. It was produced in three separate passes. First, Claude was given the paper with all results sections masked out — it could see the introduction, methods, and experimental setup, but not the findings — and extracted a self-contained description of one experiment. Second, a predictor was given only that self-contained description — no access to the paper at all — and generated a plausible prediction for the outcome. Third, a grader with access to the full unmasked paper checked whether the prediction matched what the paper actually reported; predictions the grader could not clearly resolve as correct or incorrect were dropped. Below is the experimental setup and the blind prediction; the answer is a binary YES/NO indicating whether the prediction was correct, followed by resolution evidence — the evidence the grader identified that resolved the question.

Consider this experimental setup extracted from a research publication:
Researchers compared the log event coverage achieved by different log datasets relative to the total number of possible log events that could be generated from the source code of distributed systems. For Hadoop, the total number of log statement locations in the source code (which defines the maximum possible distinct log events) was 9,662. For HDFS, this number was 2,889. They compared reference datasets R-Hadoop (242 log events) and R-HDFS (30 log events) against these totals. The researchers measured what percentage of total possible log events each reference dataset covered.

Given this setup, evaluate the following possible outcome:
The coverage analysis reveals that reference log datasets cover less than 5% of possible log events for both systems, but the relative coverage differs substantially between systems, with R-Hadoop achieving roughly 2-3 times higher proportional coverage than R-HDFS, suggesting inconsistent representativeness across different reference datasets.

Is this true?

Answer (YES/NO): YES